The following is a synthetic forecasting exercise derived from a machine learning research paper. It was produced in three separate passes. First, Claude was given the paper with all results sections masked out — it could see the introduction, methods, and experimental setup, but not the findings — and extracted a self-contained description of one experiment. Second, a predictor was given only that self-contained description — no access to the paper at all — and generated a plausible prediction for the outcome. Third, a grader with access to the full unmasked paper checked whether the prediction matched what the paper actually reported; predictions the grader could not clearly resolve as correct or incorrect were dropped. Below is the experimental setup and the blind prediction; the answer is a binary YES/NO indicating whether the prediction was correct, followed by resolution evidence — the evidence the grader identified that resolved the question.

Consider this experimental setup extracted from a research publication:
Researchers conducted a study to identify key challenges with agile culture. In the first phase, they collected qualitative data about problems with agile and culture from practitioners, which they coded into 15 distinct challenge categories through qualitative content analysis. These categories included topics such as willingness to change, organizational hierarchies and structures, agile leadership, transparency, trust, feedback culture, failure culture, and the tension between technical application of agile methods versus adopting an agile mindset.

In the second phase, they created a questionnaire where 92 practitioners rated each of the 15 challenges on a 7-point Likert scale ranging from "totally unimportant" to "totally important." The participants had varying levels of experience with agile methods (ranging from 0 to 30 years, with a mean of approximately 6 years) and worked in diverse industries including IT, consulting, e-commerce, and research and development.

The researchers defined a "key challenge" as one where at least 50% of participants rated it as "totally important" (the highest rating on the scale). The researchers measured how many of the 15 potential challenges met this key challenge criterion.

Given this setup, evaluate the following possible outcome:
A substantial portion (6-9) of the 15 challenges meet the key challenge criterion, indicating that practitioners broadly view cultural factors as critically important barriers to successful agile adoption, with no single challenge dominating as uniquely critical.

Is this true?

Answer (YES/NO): YES